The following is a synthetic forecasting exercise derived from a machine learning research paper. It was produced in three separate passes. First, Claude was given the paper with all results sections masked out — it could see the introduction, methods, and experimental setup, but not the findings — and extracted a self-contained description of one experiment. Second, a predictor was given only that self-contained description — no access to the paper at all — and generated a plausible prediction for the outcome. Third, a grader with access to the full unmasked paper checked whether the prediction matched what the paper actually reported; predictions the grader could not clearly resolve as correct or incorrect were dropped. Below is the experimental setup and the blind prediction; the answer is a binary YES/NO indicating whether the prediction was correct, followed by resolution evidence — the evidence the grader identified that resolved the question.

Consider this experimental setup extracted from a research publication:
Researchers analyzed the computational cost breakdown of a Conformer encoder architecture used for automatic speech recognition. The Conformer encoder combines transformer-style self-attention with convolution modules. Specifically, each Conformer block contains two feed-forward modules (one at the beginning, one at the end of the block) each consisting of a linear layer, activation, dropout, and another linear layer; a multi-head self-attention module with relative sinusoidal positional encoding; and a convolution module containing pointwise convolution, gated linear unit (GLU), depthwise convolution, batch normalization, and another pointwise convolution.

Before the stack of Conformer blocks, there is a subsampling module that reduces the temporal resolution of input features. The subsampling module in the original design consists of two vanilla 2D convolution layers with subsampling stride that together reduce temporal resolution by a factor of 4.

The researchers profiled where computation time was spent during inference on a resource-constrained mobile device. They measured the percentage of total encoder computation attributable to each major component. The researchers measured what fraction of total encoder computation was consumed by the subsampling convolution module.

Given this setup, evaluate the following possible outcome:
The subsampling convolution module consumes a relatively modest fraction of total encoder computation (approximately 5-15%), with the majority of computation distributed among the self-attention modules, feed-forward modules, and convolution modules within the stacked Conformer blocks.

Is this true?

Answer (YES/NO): NO